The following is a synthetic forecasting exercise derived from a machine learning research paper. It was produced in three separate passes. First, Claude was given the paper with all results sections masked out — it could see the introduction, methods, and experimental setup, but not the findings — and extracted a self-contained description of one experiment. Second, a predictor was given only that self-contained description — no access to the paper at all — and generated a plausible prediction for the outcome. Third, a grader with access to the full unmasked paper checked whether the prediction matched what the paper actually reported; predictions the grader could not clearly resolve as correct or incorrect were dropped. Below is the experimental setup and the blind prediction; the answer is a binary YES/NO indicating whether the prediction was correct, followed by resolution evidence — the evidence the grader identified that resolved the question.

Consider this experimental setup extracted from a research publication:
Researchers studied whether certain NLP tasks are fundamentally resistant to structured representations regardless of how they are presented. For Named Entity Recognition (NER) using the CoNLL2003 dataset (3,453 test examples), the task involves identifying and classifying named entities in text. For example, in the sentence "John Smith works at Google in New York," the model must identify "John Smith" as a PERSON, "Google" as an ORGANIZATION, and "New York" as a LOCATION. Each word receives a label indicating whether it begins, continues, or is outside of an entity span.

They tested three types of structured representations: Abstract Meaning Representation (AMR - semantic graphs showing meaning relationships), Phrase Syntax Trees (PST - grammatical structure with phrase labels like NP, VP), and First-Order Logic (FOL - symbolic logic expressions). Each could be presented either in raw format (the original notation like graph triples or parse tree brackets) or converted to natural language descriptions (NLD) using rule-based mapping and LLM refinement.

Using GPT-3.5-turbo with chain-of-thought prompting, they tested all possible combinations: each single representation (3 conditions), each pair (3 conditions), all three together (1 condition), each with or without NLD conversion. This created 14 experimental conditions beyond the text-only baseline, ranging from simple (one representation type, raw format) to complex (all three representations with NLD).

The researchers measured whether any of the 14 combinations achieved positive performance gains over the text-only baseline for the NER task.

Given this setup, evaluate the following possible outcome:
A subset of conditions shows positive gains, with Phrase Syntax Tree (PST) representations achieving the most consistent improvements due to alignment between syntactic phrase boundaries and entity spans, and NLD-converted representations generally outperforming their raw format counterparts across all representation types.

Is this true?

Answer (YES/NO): NO